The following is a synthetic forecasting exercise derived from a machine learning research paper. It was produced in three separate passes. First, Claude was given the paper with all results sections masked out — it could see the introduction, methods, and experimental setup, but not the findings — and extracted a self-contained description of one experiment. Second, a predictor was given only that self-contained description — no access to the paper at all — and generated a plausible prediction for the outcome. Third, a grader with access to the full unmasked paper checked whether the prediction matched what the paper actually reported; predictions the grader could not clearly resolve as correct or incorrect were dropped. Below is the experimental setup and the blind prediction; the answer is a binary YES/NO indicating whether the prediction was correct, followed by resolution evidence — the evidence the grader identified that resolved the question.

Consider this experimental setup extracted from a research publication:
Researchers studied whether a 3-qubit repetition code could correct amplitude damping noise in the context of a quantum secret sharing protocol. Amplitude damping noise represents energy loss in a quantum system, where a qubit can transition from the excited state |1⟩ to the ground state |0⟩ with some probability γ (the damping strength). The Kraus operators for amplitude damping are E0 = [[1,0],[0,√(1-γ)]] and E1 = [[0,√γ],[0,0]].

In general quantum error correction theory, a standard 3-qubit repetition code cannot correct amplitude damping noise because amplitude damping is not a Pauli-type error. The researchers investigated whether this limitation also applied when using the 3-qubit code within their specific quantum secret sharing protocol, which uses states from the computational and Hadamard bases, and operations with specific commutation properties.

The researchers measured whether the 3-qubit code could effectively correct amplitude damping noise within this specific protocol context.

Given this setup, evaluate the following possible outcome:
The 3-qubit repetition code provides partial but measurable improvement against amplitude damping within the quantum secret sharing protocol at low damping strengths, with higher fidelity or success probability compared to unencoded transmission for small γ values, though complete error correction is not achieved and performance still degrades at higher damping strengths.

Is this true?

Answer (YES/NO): NO